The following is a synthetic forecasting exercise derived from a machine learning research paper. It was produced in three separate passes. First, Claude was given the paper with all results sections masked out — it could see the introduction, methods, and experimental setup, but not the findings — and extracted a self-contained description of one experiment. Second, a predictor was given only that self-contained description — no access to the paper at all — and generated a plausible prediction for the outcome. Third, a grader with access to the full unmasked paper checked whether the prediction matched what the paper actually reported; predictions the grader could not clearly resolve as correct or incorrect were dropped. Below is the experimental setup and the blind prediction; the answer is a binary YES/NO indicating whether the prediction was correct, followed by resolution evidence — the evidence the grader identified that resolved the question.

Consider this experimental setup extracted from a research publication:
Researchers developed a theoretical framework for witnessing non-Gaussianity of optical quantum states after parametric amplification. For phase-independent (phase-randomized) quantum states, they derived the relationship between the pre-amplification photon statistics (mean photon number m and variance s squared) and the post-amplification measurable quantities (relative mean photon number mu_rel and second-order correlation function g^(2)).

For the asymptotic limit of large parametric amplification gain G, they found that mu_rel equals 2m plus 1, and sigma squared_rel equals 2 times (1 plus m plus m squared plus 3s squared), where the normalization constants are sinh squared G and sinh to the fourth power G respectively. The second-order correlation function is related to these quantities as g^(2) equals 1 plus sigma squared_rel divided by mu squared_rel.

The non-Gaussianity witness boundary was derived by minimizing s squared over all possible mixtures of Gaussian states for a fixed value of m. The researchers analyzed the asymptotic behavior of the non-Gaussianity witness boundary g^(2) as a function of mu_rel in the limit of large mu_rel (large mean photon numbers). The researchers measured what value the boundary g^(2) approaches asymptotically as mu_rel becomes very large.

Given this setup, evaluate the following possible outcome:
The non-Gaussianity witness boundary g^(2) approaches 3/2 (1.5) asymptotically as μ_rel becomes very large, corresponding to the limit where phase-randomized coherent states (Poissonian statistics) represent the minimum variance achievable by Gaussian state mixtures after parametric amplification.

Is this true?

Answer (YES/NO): YES